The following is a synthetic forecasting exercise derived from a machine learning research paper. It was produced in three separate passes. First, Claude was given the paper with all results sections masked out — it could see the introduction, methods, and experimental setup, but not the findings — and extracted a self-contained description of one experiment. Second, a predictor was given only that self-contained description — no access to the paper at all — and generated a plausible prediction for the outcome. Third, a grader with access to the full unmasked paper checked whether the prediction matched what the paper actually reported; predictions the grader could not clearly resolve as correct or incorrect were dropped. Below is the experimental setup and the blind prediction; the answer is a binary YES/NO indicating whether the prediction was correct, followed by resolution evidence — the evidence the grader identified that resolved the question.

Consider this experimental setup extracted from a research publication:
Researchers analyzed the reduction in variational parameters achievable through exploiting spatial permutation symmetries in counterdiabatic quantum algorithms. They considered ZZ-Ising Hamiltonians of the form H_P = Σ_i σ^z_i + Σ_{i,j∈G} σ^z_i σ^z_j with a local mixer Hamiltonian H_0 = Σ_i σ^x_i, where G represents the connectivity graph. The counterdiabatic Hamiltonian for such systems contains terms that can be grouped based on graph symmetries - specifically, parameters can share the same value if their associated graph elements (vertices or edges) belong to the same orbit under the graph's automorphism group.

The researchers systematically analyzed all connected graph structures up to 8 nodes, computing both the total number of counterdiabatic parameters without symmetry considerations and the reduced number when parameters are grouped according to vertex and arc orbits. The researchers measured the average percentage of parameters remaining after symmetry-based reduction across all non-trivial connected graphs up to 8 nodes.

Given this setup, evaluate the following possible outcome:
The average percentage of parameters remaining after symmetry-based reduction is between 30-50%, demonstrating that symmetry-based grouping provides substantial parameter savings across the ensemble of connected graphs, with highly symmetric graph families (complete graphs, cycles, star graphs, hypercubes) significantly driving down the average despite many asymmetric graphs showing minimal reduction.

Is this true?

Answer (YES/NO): NO